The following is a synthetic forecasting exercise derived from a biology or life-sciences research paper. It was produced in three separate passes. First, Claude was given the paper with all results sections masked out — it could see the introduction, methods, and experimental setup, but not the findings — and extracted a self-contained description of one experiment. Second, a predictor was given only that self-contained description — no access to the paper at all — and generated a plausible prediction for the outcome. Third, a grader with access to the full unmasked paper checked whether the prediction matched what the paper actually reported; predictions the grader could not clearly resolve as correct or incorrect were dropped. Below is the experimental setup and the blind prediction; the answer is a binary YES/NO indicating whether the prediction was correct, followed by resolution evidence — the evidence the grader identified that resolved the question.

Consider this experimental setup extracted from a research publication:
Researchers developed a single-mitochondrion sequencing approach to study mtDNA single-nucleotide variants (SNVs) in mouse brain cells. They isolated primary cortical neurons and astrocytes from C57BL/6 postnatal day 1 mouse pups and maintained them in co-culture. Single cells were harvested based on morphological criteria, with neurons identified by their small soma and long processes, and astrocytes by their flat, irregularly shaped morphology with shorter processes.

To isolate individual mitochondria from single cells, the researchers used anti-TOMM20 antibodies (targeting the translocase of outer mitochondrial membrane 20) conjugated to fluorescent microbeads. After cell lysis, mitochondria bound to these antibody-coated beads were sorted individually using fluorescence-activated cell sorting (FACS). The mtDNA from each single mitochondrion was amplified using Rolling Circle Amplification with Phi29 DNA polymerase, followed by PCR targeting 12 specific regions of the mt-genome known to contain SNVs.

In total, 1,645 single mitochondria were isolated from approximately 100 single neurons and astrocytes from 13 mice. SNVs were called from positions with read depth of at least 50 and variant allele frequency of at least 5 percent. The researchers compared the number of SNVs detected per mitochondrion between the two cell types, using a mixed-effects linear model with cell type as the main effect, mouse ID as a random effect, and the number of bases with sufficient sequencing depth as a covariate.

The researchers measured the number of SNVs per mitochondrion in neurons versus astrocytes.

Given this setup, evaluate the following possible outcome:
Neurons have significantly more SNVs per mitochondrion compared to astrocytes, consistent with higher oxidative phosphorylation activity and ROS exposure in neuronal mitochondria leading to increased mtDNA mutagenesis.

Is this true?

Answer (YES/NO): NO